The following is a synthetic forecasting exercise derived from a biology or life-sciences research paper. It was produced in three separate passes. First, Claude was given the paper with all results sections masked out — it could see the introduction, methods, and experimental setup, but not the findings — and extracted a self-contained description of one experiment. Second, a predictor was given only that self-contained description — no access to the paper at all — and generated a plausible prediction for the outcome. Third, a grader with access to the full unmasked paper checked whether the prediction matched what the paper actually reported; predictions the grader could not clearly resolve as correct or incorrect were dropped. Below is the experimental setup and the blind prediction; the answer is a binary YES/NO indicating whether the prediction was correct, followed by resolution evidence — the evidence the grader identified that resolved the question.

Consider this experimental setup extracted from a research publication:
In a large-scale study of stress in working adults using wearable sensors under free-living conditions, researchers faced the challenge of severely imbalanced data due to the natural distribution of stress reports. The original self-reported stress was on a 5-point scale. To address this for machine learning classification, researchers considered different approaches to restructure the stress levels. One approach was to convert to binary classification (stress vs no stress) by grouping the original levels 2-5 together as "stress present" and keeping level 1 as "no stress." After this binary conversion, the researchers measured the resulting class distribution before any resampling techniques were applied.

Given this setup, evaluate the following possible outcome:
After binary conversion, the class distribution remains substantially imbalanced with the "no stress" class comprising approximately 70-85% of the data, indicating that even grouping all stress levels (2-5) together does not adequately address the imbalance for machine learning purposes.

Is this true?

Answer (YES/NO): YES